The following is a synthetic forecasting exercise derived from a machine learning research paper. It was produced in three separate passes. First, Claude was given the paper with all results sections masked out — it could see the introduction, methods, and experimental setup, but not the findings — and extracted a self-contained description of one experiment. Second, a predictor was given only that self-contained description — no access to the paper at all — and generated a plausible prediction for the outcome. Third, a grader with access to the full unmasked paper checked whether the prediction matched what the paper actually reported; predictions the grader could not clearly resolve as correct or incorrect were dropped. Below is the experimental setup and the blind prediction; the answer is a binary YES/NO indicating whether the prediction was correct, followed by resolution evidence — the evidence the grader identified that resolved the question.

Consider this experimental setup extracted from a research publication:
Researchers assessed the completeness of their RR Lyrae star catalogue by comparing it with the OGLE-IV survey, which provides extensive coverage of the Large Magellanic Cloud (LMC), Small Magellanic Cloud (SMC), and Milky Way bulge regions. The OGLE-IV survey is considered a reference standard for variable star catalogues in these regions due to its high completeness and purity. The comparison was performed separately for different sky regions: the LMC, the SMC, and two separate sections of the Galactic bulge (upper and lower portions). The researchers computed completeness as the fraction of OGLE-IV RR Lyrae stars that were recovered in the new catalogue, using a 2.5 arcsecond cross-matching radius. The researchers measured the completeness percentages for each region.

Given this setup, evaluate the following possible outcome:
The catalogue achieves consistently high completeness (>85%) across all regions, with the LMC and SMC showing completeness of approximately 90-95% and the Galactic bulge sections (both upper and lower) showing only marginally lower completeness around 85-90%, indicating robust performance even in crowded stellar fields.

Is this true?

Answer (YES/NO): NO